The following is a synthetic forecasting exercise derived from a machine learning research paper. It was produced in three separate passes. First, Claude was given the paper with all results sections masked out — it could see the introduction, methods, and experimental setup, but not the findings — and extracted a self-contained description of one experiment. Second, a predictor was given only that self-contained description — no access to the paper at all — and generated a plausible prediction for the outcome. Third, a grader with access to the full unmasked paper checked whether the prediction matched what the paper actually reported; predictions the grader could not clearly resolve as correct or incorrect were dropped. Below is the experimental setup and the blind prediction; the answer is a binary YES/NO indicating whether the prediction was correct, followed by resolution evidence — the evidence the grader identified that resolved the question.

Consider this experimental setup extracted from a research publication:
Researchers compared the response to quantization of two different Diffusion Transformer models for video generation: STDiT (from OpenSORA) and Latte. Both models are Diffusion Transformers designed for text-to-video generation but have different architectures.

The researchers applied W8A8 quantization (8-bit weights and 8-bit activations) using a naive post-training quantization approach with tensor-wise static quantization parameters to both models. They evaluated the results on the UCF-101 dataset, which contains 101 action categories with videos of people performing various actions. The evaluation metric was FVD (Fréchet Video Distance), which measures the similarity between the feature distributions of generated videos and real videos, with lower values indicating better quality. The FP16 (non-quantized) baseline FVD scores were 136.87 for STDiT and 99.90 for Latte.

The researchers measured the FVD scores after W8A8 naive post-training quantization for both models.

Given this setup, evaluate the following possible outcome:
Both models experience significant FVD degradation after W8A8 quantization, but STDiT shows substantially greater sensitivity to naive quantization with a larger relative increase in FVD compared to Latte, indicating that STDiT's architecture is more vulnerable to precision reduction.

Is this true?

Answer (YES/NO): NO